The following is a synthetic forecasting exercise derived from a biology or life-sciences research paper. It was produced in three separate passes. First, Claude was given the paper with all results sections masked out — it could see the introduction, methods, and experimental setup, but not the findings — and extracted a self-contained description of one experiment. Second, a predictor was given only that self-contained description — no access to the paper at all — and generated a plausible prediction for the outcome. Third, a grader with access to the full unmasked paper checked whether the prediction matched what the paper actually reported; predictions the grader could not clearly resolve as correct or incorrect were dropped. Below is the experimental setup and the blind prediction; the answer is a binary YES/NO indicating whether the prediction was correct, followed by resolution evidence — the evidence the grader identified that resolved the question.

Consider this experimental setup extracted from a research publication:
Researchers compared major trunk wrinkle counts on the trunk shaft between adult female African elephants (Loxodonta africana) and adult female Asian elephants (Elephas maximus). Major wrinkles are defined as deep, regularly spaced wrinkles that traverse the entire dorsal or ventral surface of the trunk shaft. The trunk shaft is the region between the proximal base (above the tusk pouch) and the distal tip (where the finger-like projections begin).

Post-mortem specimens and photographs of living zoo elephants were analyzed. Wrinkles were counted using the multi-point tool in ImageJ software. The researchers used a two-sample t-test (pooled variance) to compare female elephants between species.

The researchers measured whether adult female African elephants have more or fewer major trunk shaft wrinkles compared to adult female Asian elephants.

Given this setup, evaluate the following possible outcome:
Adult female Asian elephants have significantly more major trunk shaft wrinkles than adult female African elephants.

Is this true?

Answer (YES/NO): YES